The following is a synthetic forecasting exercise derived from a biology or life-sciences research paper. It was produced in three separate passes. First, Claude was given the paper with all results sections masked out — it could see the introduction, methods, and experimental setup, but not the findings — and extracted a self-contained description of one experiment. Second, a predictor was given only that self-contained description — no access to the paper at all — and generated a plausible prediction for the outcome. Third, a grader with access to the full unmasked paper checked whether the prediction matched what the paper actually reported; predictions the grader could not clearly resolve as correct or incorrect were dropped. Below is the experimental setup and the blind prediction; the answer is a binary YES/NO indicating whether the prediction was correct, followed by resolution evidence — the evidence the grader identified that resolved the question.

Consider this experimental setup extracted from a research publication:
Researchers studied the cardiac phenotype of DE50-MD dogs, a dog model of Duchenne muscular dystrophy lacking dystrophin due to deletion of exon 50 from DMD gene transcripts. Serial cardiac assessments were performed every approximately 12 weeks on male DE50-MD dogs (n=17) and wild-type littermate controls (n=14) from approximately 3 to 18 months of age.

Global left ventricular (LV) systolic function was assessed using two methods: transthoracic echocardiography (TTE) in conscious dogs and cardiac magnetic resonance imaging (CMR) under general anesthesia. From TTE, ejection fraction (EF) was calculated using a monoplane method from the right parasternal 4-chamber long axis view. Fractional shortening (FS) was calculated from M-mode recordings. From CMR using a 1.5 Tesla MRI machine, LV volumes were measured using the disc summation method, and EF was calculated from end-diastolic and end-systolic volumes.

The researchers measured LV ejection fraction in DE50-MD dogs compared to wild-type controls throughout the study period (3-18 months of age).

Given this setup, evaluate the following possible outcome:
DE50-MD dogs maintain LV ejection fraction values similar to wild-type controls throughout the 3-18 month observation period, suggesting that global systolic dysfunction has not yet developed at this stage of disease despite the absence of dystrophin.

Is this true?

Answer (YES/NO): YES